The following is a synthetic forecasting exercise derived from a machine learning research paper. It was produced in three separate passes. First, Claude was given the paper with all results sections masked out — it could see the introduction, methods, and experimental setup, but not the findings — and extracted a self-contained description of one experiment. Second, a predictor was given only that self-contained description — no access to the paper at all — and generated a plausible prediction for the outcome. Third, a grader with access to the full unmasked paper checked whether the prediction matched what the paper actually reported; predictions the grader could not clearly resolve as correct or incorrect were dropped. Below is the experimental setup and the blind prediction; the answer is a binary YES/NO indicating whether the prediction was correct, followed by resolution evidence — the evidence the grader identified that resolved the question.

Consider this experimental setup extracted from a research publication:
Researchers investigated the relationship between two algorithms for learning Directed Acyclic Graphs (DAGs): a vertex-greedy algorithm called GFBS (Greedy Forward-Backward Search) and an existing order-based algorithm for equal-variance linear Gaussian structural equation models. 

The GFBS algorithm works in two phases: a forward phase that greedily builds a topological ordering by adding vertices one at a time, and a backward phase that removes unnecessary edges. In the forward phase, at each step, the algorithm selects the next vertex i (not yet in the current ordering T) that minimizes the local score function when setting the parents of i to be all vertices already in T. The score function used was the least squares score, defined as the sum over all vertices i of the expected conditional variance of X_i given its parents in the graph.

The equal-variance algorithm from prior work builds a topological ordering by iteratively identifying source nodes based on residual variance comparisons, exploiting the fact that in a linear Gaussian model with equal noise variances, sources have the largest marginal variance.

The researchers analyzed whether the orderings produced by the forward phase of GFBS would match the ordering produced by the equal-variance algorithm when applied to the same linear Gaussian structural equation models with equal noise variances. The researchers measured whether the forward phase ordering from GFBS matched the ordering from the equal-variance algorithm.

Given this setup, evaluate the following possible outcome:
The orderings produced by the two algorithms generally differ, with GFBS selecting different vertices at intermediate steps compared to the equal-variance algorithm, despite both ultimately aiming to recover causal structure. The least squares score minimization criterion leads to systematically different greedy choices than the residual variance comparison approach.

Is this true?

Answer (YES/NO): NO